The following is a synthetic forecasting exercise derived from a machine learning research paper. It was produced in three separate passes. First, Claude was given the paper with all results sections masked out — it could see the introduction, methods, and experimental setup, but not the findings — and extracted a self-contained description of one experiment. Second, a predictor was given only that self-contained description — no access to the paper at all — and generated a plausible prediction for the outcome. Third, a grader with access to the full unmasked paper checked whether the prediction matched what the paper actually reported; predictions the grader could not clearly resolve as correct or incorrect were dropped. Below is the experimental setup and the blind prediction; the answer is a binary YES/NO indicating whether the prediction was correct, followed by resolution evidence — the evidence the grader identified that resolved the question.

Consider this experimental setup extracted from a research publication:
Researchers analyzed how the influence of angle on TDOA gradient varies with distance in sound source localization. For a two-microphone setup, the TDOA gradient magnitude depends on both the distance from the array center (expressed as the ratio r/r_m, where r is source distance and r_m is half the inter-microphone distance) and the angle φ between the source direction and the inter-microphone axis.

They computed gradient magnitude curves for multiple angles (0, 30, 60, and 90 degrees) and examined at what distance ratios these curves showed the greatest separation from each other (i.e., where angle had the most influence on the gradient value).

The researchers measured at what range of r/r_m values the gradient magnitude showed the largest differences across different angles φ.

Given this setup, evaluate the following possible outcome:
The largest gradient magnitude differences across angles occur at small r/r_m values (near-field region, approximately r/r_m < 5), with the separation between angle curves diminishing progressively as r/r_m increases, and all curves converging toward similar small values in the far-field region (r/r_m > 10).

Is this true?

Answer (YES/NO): NO